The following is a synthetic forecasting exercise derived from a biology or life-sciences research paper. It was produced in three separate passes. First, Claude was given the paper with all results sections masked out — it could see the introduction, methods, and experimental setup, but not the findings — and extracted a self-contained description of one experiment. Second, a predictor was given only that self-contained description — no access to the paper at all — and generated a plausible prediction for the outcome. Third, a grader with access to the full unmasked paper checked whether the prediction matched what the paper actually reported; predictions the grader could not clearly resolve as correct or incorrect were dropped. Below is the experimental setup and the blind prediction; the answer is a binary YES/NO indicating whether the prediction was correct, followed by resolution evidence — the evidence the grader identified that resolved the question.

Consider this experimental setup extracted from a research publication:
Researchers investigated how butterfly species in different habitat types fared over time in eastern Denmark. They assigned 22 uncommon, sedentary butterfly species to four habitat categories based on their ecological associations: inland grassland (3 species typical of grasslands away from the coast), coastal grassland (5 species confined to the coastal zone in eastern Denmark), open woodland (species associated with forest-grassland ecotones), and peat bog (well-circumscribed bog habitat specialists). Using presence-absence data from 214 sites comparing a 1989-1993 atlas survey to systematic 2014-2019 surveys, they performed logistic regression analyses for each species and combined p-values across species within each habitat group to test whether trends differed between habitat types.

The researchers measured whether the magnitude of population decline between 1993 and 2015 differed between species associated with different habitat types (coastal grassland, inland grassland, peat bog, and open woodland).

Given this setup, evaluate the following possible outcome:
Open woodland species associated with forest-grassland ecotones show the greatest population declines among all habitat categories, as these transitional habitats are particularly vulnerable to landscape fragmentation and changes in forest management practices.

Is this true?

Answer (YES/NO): NO